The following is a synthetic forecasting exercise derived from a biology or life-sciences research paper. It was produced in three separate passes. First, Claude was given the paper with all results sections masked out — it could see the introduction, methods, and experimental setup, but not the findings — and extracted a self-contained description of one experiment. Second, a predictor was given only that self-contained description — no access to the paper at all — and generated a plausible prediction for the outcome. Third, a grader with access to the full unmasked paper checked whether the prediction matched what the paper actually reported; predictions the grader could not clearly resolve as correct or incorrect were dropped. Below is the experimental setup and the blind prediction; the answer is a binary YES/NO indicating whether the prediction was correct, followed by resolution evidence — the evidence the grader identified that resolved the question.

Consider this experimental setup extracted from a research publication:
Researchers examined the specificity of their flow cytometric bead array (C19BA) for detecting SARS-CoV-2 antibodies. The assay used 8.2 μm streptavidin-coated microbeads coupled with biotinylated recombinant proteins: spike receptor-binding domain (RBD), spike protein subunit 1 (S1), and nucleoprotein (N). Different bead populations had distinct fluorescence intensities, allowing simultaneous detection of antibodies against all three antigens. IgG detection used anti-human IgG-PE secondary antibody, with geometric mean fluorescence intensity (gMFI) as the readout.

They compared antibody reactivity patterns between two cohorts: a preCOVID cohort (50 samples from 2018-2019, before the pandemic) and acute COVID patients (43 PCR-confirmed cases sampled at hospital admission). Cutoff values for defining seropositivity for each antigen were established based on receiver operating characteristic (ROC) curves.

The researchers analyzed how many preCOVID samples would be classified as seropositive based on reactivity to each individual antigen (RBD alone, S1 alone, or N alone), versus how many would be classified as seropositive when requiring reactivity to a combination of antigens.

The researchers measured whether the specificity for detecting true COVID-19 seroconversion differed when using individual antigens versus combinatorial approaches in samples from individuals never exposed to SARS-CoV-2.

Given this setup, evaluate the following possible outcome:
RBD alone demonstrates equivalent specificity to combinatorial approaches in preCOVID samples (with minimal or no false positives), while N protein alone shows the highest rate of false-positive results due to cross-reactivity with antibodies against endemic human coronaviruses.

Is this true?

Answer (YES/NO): YES